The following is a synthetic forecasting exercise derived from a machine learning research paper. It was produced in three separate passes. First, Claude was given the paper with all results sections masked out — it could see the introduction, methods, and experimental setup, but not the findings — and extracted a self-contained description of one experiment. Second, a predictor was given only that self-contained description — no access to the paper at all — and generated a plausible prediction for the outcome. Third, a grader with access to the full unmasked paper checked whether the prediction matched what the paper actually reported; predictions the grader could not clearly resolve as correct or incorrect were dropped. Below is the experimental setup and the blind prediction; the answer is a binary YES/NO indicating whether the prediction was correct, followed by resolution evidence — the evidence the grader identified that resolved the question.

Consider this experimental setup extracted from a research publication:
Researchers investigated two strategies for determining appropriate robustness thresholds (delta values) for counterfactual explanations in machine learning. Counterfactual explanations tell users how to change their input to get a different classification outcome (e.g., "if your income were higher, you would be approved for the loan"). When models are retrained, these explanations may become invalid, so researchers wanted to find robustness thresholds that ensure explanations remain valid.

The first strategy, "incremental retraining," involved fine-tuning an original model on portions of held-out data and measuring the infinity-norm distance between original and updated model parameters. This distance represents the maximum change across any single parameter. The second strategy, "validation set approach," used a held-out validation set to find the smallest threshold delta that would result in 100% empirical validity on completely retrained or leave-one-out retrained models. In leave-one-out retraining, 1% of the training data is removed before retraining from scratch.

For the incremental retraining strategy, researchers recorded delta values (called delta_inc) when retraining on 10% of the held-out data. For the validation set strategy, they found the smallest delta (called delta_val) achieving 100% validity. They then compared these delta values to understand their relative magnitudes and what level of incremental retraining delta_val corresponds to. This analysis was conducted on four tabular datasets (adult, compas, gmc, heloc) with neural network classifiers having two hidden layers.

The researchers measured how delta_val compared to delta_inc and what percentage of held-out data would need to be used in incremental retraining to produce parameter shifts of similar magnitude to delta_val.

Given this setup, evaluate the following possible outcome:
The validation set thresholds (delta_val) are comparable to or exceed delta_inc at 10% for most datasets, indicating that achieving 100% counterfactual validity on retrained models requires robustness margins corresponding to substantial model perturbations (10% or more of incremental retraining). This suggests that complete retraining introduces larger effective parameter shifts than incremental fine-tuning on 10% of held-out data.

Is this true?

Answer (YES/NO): NO